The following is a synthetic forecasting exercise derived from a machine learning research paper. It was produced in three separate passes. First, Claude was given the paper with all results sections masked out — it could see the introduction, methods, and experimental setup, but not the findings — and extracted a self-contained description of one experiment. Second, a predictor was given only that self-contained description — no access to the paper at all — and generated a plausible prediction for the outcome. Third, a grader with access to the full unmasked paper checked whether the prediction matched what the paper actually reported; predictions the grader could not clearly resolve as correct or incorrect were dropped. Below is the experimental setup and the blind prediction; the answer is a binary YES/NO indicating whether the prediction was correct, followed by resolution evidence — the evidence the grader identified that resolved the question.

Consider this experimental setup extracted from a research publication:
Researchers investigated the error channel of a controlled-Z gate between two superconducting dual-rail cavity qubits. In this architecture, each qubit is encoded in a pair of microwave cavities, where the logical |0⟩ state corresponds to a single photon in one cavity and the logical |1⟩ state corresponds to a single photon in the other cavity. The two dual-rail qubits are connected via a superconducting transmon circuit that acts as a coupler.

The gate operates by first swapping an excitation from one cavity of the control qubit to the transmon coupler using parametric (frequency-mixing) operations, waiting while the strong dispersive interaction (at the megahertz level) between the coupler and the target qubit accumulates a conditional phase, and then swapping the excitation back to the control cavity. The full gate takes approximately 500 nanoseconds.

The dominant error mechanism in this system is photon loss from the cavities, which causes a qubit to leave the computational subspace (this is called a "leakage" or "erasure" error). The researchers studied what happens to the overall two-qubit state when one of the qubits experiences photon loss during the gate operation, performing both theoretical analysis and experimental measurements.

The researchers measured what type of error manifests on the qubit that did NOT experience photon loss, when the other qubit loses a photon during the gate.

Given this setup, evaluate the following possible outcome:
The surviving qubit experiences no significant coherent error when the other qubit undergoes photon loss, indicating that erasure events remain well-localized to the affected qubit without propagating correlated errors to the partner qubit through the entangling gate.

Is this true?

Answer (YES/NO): NO